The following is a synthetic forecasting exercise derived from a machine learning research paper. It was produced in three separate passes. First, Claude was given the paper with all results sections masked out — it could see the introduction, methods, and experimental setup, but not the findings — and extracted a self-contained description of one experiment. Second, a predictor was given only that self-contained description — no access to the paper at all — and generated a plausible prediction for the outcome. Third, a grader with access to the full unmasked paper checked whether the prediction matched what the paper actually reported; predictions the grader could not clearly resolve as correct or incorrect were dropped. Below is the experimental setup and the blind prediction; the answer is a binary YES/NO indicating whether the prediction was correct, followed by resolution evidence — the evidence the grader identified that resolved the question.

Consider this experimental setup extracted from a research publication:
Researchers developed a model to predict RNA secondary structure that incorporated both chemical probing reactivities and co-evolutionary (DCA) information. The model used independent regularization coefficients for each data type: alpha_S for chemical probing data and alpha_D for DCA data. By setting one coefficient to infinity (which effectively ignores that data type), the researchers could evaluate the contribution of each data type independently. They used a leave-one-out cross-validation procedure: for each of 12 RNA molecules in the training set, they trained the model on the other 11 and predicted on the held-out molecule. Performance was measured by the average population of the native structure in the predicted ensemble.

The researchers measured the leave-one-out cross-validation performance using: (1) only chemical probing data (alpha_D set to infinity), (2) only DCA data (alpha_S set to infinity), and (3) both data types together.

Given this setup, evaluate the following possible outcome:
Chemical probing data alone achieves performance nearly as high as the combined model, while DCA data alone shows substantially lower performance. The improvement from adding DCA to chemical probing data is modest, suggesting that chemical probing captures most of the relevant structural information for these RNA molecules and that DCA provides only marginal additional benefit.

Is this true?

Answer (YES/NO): NO